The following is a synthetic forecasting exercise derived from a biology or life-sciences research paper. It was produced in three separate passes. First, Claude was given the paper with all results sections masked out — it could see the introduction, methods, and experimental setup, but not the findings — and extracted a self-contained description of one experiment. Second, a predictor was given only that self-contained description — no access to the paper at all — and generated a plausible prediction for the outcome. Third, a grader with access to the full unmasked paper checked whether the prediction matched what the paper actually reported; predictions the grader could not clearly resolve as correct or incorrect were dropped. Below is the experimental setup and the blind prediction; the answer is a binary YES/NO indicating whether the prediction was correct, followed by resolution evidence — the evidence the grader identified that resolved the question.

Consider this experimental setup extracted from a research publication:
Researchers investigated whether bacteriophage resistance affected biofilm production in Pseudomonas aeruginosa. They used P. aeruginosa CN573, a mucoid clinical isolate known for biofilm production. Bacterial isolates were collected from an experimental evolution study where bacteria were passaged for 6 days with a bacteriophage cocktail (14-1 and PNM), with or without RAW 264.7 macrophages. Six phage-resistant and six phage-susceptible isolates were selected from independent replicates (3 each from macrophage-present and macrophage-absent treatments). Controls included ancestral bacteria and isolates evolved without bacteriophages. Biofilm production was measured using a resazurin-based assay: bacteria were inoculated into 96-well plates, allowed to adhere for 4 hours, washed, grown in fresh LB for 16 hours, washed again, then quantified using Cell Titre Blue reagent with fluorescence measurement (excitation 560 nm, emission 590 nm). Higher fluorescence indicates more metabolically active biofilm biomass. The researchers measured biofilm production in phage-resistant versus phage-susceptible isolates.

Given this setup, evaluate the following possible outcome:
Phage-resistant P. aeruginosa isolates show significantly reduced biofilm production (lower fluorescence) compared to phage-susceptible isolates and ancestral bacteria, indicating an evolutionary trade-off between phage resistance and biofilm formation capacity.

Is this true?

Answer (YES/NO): YES